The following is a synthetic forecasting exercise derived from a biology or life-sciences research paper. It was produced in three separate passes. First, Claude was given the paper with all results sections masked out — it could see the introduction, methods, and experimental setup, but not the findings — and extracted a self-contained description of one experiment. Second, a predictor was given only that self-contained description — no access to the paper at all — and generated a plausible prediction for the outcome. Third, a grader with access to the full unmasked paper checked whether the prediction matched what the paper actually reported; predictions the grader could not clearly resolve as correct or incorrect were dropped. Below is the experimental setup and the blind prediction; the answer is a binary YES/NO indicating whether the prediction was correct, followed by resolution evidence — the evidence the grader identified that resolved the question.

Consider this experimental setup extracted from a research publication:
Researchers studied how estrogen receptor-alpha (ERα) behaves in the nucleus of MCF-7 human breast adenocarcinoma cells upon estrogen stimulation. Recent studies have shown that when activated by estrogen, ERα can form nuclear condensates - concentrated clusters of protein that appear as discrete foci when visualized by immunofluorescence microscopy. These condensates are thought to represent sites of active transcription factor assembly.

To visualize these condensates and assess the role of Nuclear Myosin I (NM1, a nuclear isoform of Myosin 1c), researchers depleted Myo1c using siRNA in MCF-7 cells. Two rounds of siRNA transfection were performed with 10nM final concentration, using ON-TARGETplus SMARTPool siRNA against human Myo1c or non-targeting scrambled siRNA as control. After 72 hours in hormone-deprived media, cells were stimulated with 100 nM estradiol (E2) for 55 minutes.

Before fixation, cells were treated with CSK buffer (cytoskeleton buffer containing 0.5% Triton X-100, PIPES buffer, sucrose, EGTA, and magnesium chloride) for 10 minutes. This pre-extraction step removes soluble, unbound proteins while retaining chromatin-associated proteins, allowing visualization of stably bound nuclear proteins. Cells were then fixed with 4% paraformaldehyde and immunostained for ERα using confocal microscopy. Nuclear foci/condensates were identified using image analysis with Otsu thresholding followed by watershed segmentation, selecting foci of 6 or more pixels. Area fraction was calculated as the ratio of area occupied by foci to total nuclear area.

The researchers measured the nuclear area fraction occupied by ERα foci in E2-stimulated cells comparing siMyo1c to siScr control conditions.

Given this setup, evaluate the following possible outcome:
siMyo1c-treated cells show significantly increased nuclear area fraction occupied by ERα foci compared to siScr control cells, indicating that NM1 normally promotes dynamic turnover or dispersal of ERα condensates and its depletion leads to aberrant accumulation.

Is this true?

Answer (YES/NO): NO